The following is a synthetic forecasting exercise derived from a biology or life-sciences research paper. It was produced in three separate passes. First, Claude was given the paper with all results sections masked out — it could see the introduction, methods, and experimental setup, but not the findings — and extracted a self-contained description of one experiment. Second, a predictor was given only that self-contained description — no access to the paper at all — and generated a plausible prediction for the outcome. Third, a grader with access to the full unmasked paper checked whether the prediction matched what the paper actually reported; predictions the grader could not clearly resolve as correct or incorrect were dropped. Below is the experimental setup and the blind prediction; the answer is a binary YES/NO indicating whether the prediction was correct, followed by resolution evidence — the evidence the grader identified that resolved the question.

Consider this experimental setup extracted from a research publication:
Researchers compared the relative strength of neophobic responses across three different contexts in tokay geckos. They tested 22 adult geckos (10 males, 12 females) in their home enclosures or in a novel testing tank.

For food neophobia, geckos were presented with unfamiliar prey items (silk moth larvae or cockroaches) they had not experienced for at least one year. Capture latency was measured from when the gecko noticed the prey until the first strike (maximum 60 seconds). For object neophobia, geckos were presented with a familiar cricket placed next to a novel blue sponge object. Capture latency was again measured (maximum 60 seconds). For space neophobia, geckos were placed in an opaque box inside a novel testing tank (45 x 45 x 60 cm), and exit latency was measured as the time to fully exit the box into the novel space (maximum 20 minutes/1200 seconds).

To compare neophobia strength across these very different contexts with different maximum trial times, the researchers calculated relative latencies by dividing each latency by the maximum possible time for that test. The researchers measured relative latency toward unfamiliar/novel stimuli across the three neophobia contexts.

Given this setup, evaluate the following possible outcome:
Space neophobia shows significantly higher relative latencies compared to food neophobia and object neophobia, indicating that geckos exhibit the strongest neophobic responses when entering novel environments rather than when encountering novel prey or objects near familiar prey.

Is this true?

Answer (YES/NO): YES